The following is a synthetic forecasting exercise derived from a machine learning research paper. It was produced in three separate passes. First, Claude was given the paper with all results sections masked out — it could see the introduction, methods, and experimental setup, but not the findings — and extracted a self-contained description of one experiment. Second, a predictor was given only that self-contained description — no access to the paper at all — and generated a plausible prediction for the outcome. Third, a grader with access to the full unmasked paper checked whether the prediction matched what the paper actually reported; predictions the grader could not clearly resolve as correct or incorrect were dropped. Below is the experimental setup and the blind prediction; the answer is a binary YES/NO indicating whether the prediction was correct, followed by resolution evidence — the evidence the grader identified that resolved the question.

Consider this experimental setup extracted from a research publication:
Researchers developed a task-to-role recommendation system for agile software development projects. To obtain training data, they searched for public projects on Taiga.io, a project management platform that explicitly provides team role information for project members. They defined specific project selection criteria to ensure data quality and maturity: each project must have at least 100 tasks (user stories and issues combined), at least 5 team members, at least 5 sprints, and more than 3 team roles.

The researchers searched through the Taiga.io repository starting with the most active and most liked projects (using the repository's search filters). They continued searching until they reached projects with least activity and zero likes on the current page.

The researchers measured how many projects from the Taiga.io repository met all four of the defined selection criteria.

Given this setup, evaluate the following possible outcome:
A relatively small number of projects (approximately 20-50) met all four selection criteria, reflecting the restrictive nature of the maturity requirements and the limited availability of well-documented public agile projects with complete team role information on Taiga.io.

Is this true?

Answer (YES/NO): NO